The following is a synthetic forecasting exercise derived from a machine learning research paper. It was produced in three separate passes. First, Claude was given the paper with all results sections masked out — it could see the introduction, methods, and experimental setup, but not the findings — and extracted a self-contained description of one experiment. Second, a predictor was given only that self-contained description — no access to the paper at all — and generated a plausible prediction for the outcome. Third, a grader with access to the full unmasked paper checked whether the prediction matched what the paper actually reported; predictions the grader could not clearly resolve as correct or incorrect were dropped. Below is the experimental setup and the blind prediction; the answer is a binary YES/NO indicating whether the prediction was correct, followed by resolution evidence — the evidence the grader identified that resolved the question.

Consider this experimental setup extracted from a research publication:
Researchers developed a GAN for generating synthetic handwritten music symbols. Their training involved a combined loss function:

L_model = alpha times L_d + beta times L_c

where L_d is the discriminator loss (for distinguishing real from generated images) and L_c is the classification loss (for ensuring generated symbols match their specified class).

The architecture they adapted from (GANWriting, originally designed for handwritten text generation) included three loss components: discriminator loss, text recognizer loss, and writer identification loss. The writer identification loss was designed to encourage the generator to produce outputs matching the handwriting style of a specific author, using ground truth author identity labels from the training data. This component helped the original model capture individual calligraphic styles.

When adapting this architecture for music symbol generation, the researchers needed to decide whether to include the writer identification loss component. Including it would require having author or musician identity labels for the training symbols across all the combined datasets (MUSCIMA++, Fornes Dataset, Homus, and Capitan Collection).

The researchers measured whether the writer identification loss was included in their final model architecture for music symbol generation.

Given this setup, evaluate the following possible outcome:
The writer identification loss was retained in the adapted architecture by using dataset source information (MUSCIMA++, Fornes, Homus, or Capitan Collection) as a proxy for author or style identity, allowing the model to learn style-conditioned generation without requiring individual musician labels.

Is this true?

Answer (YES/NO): NO